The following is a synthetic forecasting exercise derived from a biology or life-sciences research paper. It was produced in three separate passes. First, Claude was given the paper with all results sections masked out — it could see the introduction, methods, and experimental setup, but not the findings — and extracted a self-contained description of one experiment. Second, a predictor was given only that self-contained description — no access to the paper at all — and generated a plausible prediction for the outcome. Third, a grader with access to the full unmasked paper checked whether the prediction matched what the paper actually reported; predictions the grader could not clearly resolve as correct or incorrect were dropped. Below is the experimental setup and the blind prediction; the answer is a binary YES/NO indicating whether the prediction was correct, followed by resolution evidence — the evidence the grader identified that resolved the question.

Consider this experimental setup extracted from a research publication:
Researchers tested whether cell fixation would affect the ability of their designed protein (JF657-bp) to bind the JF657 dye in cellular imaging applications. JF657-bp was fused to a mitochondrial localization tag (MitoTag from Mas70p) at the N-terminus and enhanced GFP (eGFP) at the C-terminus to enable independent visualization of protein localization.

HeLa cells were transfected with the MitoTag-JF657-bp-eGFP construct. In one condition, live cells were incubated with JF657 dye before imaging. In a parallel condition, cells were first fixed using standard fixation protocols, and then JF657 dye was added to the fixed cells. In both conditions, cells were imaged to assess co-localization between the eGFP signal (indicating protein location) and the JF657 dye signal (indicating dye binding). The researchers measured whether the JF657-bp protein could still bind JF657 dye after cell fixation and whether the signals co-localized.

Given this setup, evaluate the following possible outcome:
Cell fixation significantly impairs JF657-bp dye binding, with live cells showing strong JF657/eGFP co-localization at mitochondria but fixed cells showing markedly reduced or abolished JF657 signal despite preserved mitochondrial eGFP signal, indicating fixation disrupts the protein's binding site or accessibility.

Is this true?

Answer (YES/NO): NO